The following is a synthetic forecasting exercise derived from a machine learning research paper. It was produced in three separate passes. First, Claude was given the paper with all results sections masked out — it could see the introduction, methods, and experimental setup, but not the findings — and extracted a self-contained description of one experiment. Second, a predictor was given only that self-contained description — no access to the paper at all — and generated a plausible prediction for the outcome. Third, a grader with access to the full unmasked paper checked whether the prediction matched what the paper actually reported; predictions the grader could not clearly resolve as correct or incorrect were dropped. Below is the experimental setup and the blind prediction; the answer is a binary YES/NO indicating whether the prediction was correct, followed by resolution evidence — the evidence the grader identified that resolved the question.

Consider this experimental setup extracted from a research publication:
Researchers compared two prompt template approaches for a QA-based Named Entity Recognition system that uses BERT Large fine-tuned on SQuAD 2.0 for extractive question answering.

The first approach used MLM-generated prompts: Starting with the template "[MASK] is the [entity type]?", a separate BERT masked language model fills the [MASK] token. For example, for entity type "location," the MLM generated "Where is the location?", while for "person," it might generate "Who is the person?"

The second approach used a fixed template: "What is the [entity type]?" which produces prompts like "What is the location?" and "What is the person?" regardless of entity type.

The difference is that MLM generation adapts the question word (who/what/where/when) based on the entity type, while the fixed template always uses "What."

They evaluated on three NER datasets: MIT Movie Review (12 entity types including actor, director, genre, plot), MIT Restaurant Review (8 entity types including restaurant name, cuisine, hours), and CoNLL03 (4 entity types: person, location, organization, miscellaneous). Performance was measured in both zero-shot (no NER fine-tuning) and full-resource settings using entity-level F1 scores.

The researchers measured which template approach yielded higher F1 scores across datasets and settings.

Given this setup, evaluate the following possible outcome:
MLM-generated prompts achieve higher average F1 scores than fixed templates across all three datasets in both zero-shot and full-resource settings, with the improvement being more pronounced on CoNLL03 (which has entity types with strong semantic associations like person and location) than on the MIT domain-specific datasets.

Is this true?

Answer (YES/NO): NO